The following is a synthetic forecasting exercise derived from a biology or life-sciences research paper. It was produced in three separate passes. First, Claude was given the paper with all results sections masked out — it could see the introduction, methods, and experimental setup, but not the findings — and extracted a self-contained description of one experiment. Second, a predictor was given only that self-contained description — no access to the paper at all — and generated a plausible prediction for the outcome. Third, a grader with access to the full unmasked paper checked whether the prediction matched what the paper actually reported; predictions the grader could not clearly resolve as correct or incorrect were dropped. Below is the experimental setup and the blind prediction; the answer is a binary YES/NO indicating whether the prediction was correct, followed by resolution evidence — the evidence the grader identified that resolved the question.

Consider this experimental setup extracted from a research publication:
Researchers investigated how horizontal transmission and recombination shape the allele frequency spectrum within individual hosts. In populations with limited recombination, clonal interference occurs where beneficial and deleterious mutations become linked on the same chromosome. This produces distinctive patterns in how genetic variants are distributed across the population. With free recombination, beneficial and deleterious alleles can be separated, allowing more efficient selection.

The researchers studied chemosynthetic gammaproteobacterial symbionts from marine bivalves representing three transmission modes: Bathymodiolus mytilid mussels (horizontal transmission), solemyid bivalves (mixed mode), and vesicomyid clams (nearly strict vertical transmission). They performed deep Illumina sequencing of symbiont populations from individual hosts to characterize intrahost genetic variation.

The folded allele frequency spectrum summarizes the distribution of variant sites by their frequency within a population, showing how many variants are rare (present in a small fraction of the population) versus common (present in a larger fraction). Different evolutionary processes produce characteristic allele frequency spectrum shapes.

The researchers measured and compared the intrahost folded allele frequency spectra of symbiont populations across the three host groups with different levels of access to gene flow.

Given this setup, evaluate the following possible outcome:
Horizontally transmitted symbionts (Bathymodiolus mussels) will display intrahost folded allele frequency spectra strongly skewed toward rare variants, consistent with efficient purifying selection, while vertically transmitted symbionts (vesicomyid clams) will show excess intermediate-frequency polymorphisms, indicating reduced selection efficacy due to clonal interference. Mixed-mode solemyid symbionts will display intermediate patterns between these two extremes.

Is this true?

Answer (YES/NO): NO